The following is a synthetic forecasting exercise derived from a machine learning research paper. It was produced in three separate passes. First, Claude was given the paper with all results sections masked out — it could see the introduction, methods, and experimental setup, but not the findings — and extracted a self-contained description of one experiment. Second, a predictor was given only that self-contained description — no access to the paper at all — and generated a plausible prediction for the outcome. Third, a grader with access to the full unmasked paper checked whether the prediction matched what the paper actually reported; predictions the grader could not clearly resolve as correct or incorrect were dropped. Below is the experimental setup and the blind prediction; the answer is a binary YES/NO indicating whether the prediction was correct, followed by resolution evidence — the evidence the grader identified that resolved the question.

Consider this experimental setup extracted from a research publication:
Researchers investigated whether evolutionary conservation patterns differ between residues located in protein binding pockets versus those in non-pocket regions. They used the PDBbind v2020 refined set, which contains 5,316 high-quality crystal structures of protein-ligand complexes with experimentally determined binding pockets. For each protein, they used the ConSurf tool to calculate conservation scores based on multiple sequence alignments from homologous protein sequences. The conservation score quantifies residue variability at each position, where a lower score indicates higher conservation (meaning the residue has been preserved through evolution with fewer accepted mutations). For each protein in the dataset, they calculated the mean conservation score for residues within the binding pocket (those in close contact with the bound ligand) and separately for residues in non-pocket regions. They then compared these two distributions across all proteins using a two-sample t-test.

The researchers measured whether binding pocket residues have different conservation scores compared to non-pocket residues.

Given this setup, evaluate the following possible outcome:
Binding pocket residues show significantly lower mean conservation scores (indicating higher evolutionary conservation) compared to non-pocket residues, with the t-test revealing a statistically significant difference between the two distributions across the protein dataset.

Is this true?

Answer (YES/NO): YES